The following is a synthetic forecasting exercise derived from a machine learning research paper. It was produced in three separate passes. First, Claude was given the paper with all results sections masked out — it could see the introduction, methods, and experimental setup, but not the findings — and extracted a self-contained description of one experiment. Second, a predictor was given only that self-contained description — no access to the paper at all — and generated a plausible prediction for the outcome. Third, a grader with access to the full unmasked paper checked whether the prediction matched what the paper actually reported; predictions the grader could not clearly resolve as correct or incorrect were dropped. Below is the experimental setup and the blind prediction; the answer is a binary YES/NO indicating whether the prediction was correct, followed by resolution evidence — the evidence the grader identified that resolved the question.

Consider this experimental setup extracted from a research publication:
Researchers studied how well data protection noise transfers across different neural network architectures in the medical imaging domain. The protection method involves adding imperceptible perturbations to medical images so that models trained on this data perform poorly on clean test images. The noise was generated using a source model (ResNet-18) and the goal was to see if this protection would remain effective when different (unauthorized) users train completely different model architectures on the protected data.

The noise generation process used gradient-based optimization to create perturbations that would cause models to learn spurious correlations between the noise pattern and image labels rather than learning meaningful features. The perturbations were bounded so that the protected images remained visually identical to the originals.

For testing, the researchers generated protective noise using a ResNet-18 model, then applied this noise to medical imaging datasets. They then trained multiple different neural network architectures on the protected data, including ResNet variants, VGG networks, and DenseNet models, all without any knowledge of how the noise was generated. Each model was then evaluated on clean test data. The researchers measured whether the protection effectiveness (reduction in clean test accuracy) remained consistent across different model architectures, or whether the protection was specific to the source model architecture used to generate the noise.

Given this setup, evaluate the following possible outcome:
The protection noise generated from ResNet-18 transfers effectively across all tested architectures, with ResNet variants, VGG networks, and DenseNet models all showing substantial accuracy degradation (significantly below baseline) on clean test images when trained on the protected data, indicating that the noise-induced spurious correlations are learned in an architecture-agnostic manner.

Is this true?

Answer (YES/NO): YES